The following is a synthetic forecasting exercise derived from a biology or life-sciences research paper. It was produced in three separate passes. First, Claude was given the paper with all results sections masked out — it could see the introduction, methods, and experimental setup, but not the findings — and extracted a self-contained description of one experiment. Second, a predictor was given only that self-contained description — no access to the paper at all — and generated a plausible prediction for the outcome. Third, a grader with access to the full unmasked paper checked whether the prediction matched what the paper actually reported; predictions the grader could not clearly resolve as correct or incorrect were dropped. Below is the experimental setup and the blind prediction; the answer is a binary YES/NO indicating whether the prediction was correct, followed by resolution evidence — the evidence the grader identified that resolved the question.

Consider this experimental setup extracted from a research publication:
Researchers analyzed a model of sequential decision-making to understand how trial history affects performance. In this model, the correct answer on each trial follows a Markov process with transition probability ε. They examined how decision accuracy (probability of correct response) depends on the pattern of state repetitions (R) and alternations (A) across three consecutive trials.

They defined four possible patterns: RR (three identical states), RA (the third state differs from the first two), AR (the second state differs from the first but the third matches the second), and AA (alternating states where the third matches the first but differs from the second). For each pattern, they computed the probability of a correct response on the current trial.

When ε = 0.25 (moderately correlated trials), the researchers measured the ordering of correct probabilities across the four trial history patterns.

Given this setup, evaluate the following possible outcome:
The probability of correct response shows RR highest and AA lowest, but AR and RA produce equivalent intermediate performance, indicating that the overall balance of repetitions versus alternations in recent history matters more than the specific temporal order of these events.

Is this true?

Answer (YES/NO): NO